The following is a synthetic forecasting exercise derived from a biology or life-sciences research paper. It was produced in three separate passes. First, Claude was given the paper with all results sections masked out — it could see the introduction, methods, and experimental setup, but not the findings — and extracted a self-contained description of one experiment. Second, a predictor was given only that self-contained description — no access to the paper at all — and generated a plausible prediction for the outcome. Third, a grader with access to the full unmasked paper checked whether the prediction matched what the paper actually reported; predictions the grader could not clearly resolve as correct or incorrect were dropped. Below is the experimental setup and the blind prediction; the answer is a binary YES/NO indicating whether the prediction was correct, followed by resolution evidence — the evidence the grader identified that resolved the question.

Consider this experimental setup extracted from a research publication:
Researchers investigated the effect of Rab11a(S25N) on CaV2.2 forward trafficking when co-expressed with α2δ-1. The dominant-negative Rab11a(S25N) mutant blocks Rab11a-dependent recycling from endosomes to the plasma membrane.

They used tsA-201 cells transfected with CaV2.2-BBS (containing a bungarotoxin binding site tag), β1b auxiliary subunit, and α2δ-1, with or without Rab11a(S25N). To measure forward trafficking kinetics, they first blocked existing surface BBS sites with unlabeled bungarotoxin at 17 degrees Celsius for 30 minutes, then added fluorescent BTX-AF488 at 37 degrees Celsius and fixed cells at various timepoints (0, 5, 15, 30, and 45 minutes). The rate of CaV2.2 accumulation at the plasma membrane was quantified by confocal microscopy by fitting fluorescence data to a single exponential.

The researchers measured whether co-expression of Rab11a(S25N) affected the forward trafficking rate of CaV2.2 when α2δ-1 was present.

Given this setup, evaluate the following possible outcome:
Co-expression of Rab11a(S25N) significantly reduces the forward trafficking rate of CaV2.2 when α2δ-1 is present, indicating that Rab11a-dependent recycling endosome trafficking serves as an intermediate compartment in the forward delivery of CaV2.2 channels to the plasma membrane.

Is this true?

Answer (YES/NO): YES